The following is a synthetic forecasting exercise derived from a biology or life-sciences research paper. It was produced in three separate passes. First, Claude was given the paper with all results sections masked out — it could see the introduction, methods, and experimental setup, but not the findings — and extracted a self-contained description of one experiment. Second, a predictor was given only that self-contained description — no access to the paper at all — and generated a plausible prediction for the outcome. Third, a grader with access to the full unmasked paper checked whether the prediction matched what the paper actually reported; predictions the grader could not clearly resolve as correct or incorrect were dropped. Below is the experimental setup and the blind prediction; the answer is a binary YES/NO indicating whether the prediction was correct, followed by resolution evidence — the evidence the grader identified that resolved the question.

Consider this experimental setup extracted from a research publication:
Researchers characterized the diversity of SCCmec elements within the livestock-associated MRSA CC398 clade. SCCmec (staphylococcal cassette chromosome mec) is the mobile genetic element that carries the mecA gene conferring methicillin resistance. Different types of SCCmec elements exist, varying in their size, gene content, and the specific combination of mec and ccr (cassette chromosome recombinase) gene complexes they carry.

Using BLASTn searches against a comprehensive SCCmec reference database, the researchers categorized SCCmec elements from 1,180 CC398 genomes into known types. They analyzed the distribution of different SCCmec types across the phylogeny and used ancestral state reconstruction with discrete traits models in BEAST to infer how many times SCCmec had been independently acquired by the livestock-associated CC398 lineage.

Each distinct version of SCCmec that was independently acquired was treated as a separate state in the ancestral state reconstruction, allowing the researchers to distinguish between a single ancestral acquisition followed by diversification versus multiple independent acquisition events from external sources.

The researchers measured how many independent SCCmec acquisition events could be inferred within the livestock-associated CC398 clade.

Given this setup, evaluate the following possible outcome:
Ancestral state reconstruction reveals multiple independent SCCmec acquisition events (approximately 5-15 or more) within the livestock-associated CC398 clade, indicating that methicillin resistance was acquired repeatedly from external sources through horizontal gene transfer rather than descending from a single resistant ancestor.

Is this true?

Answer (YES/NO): NO